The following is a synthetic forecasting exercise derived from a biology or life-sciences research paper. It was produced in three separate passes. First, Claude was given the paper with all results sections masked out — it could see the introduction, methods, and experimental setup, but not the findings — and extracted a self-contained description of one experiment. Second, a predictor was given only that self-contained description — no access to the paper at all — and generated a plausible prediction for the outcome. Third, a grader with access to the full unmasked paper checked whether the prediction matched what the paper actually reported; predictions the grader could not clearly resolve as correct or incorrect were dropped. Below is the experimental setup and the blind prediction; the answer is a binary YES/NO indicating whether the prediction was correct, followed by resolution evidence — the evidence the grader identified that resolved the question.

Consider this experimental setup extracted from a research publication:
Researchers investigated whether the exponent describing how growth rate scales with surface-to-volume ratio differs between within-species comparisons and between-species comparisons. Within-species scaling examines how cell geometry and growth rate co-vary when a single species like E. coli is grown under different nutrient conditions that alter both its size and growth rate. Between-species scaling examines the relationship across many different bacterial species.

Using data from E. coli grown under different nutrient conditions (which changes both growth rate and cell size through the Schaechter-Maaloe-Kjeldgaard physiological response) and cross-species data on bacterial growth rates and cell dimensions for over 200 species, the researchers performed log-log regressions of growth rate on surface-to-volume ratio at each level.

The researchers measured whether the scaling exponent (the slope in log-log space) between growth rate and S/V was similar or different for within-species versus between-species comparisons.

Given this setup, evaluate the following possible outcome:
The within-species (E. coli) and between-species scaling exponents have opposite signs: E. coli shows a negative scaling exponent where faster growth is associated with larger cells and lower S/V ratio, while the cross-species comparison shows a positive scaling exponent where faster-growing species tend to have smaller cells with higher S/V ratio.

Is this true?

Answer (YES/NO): NO